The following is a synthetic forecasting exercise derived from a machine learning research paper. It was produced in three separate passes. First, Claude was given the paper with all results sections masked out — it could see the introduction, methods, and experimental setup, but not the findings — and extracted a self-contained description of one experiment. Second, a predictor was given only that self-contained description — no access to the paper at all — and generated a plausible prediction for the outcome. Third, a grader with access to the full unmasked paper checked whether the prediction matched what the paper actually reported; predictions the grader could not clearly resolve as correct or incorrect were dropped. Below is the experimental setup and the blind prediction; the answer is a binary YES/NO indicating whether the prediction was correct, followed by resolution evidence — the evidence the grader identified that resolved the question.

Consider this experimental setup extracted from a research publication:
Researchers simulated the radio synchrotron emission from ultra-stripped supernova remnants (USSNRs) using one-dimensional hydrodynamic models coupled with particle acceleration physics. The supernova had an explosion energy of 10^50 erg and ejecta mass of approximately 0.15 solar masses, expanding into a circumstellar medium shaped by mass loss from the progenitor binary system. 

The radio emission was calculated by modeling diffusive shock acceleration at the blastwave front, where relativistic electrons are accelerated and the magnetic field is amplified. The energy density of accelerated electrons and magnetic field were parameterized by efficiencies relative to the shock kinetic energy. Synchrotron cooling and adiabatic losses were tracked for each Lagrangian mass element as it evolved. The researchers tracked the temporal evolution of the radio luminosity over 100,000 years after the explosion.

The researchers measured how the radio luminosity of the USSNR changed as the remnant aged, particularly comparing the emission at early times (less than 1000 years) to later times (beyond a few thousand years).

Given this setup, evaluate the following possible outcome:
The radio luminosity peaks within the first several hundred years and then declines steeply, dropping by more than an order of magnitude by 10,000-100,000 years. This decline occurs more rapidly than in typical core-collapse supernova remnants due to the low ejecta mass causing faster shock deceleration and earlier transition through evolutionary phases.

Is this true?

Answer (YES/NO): NO